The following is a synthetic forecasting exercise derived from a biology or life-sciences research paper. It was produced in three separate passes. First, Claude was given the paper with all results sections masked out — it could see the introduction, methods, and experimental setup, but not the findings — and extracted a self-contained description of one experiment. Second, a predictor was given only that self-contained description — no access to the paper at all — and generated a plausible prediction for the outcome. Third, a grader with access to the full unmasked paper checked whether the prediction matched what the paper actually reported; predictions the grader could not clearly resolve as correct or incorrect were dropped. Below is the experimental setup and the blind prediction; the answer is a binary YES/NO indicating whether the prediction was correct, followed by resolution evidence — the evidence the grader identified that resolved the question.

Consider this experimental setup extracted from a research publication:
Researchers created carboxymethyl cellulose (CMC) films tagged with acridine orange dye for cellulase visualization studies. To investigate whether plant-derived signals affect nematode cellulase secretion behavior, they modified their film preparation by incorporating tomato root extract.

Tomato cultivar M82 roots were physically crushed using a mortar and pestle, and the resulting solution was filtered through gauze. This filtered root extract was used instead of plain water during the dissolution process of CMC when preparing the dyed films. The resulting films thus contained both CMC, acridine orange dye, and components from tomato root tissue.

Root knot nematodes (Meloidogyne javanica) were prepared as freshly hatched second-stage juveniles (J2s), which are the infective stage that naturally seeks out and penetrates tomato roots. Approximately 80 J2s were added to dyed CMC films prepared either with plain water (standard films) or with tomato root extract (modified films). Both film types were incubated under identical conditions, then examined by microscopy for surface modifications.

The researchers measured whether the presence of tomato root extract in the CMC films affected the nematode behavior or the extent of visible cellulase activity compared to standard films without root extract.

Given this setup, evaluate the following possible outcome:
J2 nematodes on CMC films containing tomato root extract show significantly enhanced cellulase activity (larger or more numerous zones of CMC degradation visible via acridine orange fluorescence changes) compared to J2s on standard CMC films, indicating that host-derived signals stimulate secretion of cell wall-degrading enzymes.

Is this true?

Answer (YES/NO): YES